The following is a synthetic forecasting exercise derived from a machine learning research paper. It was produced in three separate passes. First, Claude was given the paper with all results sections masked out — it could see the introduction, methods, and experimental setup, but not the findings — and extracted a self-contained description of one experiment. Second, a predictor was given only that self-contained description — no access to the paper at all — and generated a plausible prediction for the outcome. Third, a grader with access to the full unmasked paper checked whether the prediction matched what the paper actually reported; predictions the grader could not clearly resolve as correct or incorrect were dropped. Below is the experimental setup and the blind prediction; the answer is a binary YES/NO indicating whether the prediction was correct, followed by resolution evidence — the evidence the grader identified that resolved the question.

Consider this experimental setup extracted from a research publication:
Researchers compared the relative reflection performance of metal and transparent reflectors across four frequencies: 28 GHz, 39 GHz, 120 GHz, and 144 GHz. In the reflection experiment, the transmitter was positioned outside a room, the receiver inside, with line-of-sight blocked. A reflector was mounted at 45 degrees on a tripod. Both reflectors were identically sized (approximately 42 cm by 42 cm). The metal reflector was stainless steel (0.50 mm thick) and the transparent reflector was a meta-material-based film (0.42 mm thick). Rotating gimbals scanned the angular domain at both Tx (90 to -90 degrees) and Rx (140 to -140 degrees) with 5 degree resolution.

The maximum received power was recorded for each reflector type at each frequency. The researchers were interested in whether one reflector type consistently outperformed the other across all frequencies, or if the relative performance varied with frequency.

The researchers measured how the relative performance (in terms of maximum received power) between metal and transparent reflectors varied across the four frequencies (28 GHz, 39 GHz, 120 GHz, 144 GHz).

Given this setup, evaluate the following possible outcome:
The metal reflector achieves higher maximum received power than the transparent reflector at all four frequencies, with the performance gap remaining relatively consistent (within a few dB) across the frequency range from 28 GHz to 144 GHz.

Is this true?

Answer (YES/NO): NO